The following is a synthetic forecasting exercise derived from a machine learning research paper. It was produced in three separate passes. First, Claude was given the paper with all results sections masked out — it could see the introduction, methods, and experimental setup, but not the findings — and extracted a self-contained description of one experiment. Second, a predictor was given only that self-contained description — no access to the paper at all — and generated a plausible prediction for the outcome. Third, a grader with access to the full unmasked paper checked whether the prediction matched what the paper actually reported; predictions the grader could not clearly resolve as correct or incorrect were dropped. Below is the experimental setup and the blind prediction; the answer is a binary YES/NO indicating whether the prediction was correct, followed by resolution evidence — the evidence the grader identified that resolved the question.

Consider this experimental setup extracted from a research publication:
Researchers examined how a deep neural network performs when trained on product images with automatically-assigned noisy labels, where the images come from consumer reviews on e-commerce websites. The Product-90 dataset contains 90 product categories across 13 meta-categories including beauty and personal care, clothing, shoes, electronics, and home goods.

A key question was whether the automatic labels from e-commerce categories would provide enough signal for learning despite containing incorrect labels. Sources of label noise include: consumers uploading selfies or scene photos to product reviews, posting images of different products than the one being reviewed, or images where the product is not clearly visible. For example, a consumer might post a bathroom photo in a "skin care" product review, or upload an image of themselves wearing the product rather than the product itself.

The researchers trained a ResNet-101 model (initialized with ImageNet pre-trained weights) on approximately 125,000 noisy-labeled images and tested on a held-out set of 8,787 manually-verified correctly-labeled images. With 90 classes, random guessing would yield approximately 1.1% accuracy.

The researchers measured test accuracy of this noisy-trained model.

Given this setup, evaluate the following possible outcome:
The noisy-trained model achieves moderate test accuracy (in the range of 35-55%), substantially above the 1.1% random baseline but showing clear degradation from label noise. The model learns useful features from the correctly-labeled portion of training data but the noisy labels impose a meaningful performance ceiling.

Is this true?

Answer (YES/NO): NO